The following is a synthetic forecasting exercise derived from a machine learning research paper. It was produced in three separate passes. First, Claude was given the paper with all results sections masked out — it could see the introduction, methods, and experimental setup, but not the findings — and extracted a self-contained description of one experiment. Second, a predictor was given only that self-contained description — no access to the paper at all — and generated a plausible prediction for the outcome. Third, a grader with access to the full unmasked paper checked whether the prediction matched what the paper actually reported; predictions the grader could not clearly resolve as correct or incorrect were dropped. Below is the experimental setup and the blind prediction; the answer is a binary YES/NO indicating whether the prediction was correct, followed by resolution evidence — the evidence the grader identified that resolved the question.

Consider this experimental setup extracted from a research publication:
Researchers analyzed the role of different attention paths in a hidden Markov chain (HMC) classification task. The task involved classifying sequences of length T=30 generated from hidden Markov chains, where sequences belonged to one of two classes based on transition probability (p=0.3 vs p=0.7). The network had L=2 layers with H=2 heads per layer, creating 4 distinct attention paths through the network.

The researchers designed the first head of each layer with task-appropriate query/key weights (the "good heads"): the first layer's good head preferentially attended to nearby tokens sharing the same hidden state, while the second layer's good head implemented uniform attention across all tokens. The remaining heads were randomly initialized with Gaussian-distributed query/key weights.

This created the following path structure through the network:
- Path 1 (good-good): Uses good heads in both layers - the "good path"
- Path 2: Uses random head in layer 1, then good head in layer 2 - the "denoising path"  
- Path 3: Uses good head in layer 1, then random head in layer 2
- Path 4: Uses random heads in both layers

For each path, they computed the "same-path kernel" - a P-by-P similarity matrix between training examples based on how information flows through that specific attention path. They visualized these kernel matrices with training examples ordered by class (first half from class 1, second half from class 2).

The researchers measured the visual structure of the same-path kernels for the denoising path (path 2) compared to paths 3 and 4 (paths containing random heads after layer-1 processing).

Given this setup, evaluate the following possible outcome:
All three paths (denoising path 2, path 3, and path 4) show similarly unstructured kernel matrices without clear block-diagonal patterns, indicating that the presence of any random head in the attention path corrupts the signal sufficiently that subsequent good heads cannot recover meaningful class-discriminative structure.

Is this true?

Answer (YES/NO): NO